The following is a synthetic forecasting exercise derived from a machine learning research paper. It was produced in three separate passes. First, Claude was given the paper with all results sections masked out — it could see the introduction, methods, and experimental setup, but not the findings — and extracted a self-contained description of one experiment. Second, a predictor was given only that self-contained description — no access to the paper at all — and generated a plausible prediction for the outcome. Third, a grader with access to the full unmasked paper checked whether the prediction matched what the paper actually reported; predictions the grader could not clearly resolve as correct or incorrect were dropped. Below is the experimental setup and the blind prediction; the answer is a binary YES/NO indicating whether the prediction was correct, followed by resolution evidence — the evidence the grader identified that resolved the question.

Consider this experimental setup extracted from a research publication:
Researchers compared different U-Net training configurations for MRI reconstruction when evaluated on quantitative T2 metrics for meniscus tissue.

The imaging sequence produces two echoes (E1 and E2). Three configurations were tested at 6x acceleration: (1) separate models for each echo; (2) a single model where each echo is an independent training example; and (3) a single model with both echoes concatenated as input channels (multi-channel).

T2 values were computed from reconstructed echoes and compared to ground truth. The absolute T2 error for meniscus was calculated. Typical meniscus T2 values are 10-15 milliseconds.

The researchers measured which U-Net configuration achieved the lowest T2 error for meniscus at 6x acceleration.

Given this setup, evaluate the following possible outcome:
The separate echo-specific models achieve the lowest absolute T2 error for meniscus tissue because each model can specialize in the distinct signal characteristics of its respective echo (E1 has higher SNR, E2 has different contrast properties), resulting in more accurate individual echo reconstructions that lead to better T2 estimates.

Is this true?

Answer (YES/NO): NO